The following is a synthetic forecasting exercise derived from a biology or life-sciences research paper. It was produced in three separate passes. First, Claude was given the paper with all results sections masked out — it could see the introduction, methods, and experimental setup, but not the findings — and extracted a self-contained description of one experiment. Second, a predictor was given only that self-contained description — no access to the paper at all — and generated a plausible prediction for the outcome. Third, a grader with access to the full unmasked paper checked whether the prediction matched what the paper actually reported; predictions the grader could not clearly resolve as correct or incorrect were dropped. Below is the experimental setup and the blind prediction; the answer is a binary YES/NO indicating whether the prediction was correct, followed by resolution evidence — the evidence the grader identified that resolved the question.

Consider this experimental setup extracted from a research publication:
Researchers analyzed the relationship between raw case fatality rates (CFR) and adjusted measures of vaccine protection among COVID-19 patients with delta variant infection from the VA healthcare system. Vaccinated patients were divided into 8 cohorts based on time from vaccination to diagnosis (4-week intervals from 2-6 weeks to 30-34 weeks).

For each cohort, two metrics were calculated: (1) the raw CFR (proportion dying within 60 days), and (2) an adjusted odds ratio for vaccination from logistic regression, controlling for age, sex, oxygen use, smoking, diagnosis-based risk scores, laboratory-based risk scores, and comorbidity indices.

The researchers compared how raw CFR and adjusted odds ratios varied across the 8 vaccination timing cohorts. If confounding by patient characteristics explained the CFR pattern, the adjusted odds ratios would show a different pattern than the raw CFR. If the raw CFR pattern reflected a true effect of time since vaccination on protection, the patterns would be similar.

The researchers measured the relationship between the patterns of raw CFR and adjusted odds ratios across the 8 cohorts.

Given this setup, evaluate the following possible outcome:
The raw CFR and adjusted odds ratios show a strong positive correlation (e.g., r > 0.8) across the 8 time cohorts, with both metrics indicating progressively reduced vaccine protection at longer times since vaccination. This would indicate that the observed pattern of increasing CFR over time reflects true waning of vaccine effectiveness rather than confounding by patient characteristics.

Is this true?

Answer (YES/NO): NO